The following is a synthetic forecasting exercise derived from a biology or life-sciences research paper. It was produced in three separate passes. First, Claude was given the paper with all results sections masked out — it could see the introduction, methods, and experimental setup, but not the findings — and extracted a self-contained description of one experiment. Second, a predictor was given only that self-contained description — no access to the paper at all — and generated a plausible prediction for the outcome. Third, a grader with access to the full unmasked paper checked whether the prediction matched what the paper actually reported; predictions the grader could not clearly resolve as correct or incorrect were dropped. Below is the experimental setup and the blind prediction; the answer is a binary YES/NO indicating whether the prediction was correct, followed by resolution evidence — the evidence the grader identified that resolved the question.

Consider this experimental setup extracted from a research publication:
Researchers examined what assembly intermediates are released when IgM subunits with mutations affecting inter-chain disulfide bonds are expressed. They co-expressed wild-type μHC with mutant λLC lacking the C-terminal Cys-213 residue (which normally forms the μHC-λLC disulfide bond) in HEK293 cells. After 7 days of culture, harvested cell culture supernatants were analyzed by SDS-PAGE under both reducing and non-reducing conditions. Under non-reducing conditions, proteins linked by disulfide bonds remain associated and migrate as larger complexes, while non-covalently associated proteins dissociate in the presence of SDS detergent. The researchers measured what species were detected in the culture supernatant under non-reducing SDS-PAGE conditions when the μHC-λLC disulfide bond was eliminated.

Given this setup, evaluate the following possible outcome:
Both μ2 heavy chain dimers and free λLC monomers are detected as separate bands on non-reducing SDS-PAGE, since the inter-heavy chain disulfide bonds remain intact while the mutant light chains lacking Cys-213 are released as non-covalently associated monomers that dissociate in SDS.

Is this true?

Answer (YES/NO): NO